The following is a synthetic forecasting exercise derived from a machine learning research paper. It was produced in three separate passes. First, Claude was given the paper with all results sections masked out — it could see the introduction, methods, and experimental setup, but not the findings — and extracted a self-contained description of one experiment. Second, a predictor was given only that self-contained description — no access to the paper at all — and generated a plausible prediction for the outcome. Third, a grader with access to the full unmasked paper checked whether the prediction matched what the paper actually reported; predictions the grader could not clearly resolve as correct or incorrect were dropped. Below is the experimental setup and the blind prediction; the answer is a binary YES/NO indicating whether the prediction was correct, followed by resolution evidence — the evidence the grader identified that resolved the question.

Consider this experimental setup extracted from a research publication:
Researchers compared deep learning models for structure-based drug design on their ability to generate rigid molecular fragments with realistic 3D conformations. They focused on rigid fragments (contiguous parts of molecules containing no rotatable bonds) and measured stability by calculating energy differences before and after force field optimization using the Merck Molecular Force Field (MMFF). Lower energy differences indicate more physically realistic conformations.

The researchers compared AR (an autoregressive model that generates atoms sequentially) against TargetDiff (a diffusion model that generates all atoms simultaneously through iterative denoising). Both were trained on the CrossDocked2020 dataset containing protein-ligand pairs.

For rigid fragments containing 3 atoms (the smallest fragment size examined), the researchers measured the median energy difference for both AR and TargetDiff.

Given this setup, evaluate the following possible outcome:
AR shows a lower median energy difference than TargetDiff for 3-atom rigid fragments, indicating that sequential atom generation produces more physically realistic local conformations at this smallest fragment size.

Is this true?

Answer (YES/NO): NO